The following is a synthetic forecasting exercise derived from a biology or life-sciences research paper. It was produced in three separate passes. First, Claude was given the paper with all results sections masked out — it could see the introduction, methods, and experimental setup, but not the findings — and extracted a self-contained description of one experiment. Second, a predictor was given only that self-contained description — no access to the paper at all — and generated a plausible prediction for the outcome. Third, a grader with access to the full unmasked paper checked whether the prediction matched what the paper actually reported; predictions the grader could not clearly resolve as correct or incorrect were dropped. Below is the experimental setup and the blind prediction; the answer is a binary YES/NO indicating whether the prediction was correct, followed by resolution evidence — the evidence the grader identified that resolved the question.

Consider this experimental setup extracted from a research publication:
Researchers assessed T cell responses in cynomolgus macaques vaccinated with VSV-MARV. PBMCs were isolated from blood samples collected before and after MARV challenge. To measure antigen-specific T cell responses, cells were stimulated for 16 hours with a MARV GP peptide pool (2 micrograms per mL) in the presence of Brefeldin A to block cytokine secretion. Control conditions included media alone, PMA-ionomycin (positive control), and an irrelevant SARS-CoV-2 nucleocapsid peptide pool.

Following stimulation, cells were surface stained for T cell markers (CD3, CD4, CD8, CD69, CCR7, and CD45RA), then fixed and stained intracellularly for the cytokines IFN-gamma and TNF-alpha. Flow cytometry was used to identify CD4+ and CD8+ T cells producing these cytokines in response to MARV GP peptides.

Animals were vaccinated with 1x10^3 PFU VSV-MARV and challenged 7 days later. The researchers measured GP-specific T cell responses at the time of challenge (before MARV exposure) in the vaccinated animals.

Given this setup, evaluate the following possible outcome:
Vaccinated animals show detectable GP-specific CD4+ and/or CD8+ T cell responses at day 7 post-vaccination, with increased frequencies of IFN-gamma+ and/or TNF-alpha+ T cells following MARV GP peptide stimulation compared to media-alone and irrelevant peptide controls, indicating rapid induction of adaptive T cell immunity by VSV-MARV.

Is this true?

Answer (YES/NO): NO